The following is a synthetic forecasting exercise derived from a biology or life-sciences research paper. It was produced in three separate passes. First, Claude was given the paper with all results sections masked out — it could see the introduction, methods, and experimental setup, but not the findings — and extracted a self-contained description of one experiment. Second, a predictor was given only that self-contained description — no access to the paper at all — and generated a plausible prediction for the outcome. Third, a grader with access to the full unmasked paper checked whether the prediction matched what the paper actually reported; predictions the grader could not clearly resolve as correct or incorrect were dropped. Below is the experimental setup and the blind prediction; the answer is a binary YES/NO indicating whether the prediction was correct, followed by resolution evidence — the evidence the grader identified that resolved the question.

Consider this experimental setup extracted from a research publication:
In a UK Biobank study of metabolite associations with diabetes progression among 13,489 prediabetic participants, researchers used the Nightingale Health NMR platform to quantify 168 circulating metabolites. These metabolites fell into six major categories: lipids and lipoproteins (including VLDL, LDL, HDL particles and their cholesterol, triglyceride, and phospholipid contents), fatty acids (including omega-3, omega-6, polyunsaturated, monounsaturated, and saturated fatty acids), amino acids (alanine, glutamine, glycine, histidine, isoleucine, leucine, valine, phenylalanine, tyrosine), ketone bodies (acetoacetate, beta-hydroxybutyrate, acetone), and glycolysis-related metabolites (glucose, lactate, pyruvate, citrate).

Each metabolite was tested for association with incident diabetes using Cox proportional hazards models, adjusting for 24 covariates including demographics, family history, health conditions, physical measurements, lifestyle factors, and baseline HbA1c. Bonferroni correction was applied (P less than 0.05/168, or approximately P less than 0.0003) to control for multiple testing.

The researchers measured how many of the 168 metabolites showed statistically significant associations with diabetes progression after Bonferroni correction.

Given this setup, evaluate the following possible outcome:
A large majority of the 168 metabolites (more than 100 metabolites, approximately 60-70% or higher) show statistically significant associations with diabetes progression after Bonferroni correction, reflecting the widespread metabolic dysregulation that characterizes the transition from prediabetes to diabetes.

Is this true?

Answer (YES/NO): NO